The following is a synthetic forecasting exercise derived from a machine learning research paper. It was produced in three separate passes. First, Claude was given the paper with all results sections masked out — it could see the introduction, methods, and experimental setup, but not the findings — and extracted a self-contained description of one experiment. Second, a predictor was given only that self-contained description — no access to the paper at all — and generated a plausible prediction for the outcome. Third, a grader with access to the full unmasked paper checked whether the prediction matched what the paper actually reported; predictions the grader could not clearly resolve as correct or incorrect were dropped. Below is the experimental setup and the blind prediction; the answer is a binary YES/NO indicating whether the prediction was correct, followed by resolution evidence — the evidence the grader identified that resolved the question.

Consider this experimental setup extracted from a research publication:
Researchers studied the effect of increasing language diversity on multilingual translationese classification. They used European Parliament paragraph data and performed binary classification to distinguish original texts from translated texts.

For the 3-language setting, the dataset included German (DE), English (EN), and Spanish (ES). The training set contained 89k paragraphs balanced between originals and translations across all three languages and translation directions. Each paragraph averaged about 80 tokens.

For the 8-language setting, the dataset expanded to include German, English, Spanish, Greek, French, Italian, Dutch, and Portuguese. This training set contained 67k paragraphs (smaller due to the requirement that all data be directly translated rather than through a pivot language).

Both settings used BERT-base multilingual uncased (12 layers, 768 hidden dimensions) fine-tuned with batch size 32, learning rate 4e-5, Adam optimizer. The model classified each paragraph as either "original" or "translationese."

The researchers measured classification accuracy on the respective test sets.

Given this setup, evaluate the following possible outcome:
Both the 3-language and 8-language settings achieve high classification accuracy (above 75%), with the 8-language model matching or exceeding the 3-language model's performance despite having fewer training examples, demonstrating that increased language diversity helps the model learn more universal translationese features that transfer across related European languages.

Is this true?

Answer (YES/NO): NO